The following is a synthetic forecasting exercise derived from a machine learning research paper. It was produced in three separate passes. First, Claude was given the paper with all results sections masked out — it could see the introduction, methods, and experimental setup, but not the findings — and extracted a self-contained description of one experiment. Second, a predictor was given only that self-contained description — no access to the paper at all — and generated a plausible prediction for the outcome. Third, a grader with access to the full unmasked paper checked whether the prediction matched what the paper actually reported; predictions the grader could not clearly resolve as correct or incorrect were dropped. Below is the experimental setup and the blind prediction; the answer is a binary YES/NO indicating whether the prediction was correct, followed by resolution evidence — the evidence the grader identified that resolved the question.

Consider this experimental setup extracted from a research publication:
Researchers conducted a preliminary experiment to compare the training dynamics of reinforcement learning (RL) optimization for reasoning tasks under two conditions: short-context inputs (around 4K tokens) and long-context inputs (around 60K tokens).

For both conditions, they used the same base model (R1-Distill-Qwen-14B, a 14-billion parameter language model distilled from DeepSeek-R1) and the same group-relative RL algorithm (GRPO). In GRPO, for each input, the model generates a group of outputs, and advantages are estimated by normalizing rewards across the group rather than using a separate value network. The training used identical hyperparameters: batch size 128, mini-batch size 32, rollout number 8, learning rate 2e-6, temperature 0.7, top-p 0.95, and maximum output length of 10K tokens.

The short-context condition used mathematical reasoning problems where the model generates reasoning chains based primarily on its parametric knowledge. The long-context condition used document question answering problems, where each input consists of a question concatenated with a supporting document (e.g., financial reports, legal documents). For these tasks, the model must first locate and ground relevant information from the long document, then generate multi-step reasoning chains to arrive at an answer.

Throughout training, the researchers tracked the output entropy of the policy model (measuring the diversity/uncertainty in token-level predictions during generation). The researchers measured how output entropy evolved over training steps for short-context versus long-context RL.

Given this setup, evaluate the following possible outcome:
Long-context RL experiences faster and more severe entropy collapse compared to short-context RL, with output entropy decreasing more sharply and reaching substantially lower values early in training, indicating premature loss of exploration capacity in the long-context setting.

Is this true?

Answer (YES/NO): YES